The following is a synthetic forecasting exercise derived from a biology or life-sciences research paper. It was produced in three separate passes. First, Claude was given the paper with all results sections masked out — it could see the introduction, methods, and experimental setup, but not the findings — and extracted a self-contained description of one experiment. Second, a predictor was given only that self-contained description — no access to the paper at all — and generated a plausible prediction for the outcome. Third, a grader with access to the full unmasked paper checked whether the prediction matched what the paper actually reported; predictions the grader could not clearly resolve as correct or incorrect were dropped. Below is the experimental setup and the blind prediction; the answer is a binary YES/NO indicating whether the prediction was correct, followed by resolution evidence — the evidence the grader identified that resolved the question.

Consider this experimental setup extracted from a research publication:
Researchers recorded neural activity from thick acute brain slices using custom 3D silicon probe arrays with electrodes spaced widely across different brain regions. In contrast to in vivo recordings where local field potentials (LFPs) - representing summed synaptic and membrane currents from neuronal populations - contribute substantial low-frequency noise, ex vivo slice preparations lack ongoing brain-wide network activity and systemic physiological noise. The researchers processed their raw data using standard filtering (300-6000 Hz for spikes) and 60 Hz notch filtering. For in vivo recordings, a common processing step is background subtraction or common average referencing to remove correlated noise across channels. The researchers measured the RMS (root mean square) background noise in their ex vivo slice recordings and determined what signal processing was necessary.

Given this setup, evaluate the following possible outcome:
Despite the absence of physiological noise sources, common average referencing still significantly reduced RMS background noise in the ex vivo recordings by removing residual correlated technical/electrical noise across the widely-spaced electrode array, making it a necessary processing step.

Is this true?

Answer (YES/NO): NO